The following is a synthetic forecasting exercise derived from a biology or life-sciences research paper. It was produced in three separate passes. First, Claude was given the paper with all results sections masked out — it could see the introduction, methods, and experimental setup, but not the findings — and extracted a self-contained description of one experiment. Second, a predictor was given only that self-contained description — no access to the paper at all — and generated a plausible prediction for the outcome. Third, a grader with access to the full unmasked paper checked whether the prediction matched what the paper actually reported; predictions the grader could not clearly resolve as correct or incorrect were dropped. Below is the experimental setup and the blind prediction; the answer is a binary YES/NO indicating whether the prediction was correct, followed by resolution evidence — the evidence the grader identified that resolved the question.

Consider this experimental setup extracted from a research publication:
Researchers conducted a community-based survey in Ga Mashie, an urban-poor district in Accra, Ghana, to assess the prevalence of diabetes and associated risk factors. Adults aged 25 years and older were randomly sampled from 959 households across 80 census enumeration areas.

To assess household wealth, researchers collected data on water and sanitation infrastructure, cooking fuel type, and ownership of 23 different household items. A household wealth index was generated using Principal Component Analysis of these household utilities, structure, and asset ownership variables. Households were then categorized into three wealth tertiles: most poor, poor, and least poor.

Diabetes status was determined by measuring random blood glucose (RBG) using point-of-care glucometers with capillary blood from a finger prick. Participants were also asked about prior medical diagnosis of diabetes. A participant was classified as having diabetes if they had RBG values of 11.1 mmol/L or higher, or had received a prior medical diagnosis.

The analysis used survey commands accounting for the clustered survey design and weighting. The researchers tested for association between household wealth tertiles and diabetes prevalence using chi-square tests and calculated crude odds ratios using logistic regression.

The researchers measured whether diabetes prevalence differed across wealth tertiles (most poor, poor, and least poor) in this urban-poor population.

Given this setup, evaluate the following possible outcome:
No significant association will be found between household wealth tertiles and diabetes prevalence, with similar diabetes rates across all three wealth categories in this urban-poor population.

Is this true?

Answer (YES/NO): YES